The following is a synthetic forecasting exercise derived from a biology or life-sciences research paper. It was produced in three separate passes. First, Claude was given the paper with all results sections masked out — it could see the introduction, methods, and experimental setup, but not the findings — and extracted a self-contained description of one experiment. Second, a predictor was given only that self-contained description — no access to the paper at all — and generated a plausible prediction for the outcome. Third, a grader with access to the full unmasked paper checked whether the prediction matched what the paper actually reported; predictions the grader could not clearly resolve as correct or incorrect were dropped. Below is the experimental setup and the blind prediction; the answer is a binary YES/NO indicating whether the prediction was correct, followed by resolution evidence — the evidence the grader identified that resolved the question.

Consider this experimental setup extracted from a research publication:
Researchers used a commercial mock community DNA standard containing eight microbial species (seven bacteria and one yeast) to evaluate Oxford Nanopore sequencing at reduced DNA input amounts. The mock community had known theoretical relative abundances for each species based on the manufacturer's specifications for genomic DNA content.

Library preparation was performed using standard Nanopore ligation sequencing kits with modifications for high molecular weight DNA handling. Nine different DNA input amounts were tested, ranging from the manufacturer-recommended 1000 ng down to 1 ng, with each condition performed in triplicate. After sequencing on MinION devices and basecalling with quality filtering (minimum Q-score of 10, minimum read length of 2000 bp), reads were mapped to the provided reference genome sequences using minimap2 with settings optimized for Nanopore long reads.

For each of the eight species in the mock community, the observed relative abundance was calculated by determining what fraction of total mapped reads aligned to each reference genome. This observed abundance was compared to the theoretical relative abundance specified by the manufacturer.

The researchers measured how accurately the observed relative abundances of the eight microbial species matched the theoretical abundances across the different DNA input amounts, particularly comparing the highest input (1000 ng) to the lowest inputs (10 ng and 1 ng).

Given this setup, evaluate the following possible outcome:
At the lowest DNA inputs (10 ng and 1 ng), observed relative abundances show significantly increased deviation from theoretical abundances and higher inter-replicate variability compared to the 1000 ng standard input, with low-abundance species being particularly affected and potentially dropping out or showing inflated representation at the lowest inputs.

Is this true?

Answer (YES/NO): NO